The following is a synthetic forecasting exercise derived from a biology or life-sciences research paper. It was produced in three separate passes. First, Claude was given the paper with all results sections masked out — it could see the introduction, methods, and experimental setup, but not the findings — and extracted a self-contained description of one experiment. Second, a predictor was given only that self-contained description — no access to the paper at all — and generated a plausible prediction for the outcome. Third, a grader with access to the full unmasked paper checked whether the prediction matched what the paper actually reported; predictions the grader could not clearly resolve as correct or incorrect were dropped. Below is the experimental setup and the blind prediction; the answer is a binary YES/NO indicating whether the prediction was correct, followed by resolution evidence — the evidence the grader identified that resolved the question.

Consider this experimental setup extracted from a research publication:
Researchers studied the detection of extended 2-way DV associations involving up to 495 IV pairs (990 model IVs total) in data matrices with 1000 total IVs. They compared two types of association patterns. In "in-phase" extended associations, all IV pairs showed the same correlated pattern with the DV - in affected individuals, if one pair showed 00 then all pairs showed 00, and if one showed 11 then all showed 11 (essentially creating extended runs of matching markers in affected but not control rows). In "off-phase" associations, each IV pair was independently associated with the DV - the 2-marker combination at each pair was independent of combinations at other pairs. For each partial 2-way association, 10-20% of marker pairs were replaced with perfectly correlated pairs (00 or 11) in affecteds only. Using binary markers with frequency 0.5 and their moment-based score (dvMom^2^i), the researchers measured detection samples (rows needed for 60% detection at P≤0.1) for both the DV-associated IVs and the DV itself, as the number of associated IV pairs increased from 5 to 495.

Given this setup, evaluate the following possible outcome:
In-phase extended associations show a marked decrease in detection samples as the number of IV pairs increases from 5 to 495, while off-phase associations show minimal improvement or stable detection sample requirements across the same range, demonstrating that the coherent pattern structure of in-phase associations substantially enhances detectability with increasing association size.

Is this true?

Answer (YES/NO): YES